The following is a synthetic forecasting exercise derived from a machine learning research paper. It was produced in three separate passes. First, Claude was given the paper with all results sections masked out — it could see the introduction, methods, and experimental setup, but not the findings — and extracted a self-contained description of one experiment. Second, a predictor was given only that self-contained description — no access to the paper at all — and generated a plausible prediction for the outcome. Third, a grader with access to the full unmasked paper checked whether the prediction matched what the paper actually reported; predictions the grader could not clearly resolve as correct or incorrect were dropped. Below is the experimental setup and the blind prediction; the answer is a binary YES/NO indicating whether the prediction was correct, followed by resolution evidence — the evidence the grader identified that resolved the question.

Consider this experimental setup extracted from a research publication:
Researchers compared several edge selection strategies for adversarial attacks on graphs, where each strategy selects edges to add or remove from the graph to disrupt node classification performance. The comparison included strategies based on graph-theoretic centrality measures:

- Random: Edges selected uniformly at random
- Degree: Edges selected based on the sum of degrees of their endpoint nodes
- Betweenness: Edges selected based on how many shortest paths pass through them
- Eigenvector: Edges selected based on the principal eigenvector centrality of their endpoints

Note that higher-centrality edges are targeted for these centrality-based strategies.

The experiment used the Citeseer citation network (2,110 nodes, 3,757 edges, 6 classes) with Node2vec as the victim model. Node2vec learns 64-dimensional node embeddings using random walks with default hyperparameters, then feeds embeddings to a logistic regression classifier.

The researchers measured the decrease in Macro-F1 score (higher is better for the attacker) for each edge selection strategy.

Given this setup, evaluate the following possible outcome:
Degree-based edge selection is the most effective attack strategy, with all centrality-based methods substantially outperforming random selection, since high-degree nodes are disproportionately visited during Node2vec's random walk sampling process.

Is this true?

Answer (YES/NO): NO